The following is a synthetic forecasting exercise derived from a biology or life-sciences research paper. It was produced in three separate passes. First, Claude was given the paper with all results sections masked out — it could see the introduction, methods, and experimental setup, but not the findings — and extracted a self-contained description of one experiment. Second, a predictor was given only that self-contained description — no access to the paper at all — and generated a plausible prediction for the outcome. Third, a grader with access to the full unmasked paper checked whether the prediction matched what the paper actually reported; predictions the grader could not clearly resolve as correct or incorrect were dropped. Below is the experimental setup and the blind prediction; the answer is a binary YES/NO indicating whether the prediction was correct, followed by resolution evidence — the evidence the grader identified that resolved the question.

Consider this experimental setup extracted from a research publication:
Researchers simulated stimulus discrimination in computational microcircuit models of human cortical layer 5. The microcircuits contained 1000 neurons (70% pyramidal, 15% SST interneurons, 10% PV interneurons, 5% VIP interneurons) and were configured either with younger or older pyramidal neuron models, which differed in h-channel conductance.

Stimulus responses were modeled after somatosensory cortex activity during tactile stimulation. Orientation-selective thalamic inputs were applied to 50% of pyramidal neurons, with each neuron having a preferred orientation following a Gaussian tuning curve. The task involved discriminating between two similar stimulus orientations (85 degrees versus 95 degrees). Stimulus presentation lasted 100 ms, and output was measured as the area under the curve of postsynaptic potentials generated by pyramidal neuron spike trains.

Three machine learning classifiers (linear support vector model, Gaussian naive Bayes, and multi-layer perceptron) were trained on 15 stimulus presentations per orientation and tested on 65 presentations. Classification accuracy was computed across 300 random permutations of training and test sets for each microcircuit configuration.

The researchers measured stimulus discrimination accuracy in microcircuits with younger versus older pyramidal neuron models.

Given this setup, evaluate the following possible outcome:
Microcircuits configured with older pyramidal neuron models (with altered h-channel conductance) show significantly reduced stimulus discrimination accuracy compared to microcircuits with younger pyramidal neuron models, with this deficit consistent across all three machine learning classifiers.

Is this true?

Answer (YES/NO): NO